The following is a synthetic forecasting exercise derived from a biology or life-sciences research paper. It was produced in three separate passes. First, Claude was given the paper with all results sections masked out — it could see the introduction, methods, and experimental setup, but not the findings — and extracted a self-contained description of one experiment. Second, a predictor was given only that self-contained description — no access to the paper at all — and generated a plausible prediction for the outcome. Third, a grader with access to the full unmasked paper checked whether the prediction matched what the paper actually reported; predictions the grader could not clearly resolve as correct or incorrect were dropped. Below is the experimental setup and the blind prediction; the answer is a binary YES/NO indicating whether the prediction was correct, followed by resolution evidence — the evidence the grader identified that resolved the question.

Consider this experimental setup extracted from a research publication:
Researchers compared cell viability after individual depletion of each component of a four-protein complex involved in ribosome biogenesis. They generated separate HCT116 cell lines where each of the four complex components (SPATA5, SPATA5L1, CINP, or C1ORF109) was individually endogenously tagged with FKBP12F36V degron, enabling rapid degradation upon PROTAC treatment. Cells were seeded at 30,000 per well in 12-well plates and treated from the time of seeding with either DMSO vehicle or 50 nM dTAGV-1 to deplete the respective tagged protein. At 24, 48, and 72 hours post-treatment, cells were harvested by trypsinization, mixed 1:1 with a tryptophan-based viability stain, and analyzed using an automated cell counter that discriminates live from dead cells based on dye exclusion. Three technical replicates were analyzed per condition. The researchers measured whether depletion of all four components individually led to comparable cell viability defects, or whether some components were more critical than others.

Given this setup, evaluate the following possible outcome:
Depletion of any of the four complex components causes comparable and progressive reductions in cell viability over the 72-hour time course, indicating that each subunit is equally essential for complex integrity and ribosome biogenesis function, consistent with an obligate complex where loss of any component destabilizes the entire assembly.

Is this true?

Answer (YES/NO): NO